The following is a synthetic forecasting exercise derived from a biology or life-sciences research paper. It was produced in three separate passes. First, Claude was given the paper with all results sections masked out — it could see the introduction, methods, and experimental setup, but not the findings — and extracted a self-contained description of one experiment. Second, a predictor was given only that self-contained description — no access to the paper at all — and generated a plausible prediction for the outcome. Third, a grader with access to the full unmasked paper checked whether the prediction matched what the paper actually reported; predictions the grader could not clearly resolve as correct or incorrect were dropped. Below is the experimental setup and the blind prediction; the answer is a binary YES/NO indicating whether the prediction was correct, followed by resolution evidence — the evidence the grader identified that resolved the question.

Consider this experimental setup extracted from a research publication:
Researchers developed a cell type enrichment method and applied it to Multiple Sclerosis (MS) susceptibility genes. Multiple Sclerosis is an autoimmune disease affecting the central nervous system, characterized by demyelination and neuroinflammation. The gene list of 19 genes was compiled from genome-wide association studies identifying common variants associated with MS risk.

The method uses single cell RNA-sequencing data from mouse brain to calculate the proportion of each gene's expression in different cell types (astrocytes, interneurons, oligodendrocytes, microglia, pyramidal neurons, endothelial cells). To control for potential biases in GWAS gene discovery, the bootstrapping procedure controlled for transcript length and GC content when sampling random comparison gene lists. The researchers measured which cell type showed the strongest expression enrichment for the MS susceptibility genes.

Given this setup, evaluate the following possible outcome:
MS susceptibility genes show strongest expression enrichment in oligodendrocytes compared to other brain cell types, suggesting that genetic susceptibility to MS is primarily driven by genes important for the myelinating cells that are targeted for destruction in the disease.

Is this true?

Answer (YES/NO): NO